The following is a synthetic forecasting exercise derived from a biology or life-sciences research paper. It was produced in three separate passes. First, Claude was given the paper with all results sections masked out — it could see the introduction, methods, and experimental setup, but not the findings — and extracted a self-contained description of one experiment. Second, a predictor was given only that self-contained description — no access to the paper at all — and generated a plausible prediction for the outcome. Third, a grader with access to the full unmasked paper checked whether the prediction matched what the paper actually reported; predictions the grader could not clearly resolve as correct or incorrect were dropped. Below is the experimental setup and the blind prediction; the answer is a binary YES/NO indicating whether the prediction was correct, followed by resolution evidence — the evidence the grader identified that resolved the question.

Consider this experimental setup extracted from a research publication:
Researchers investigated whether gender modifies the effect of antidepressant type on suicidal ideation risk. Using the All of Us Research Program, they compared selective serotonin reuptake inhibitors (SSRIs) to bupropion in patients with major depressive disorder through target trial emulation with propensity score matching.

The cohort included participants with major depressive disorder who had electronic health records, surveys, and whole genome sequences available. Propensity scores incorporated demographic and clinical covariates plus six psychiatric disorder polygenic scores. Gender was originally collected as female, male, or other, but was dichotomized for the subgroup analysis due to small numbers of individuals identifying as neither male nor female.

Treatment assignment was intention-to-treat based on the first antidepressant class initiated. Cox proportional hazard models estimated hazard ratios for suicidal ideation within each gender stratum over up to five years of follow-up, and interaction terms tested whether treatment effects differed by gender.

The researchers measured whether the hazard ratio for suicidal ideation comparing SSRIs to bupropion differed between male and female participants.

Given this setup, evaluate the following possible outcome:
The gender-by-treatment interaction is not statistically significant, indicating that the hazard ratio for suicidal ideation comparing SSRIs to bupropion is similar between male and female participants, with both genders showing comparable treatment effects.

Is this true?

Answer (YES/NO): YES